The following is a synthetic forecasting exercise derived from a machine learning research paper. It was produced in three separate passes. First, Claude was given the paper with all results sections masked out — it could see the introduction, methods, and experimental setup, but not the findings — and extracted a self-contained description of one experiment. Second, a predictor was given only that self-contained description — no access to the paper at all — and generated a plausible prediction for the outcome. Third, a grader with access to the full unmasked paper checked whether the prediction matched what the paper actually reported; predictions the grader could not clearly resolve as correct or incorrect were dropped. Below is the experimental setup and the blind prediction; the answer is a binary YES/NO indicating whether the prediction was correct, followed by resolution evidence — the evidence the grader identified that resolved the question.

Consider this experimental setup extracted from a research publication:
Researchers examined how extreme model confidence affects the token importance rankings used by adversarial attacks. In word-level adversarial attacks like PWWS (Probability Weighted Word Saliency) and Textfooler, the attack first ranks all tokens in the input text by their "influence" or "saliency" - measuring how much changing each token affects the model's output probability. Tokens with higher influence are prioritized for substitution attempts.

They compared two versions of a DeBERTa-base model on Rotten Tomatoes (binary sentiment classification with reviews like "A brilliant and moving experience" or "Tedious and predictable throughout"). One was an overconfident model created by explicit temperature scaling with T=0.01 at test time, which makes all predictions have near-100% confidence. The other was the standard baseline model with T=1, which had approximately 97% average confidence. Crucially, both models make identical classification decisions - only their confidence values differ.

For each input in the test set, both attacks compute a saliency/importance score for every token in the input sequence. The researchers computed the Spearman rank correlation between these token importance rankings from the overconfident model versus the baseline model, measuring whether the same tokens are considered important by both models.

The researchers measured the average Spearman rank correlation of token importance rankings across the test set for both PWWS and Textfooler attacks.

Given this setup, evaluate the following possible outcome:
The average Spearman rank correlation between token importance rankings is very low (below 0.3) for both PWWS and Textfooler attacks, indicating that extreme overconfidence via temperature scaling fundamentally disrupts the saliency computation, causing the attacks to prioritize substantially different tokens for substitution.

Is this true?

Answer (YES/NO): YES